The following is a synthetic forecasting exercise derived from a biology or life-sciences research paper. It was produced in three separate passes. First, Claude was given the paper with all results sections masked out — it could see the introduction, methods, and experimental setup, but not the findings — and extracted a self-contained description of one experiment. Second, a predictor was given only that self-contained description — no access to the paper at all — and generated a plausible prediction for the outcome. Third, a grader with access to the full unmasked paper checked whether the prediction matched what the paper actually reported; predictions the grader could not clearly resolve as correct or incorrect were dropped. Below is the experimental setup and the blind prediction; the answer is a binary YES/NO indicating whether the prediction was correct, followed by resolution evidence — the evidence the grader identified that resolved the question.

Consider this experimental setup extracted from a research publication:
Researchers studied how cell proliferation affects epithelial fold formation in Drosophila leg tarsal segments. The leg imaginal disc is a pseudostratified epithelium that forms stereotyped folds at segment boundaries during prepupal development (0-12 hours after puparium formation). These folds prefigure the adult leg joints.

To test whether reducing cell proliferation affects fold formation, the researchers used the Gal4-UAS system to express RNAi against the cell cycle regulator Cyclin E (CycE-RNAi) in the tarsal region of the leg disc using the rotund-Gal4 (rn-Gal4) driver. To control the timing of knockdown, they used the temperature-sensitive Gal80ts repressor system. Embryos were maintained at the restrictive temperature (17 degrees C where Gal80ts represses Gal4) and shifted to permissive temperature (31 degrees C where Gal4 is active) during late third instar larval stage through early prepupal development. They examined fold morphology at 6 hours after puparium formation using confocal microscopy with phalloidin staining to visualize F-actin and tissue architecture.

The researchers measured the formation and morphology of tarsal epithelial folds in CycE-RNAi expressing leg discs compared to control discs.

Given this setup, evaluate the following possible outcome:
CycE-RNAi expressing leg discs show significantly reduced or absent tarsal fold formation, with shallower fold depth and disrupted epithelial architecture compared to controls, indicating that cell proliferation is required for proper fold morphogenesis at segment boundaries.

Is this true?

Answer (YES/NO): YES